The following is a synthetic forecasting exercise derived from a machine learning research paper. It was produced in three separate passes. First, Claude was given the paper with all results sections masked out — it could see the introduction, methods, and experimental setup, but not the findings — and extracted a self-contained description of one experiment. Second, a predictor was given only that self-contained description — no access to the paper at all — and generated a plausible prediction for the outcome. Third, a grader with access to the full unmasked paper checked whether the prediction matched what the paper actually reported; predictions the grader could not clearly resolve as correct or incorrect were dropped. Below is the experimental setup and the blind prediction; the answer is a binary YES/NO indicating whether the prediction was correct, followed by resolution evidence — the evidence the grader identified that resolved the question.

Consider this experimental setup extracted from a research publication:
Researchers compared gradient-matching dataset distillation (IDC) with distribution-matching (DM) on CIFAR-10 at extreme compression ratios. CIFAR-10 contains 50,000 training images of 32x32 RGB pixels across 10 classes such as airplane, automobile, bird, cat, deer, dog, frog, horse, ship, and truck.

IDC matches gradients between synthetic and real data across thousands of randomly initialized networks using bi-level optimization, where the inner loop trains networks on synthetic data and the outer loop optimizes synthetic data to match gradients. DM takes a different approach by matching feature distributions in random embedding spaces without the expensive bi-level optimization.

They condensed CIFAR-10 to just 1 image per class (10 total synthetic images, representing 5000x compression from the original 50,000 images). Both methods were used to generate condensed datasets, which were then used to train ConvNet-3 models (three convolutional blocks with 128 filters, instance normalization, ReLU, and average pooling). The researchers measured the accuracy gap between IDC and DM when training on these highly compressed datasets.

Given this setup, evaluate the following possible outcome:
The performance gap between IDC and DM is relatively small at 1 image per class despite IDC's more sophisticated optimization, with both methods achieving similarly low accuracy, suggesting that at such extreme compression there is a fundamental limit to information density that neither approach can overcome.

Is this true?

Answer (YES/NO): NO